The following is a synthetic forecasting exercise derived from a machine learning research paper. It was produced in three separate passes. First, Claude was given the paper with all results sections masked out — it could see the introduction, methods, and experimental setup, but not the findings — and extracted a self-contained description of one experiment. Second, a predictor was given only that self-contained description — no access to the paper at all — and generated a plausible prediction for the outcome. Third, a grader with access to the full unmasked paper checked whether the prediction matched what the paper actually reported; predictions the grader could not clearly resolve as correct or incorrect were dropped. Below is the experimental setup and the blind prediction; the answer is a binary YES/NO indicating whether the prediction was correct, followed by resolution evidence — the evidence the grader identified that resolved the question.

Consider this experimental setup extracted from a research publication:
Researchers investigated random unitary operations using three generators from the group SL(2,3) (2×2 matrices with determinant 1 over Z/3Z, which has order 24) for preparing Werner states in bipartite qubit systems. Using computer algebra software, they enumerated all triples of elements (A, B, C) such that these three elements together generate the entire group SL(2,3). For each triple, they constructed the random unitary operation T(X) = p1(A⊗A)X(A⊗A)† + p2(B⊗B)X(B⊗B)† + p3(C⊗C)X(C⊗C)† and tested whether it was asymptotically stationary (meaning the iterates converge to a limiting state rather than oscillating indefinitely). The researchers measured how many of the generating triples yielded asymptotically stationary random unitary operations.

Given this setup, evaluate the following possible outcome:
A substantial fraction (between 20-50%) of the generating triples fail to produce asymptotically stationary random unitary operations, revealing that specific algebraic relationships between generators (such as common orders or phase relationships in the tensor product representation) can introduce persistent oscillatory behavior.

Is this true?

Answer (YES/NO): NO